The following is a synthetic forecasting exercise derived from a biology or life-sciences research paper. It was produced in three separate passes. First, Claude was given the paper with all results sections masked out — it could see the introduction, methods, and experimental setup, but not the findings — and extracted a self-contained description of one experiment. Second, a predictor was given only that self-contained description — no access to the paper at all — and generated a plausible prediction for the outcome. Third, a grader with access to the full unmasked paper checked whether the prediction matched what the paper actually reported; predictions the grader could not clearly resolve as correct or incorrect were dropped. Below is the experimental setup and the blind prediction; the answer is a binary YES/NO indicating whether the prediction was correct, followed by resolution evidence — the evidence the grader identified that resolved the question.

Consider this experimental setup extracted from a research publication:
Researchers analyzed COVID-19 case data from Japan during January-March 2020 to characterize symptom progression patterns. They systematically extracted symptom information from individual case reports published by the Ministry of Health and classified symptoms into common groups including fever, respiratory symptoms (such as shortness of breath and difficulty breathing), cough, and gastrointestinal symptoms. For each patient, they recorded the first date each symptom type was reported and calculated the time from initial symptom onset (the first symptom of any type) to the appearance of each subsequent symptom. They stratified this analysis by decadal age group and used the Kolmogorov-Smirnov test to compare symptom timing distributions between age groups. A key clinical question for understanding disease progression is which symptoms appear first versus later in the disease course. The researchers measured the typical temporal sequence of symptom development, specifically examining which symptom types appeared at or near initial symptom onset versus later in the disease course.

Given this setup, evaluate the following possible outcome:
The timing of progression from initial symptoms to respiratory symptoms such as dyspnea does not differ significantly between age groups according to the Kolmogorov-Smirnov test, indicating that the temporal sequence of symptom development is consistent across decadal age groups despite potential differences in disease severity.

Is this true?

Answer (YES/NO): NO